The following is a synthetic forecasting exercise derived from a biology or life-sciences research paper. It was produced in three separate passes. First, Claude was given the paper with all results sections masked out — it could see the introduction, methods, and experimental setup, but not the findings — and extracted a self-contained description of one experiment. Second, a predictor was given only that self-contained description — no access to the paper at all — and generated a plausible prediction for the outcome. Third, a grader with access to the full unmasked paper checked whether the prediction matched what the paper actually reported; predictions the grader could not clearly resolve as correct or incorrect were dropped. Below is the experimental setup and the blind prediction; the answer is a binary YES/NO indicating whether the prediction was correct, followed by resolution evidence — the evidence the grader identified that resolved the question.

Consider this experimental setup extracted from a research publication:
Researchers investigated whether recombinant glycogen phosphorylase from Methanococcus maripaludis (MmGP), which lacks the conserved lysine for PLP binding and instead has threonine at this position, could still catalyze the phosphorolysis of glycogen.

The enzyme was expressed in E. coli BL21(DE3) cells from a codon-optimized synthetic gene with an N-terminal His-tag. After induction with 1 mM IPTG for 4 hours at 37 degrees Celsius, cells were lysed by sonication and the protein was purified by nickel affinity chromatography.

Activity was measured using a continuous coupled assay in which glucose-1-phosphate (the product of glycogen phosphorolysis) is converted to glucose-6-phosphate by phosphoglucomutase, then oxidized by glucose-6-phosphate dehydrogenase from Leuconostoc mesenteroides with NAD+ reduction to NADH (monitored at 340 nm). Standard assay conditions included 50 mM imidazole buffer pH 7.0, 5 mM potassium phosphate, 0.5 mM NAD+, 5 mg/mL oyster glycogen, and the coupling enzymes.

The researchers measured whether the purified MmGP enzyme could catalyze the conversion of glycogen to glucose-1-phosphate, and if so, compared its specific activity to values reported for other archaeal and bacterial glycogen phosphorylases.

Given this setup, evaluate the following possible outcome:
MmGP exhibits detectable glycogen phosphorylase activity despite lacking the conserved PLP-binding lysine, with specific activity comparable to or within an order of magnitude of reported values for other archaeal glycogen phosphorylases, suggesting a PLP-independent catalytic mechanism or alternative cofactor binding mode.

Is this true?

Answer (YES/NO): YES